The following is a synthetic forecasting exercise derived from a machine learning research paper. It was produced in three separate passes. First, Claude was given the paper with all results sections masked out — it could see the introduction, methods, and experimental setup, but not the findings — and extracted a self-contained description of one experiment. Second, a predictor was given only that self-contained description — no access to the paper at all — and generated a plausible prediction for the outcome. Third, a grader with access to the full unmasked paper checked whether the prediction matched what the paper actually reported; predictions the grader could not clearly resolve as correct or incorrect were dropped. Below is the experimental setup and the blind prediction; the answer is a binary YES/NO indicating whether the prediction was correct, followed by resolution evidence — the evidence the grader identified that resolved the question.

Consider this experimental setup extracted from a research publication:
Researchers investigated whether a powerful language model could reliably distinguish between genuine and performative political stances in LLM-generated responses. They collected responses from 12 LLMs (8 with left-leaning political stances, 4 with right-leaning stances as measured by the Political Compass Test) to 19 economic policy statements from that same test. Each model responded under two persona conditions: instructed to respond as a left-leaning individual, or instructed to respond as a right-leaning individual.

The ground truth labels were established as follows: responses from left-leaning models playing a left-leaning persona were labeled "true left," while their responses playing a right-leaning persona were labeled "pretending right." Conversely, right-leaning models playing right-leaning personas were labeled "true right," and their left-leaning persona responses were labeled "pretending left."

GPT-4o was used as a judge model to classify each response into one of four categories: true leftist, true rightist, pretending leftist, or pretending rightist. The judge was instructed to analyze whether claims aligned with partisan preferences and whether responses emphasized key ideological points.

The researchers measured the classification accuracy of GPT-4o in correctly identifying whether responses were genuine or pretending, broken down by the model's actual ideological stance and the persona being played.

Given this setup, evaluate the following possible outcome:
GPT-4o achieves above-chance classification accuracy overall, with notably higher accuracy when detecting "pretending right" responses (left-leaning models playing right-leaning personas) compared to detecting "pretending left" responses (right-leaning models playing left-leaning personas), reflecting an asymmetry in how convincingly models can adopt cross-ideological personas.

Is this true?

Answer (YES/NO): NO